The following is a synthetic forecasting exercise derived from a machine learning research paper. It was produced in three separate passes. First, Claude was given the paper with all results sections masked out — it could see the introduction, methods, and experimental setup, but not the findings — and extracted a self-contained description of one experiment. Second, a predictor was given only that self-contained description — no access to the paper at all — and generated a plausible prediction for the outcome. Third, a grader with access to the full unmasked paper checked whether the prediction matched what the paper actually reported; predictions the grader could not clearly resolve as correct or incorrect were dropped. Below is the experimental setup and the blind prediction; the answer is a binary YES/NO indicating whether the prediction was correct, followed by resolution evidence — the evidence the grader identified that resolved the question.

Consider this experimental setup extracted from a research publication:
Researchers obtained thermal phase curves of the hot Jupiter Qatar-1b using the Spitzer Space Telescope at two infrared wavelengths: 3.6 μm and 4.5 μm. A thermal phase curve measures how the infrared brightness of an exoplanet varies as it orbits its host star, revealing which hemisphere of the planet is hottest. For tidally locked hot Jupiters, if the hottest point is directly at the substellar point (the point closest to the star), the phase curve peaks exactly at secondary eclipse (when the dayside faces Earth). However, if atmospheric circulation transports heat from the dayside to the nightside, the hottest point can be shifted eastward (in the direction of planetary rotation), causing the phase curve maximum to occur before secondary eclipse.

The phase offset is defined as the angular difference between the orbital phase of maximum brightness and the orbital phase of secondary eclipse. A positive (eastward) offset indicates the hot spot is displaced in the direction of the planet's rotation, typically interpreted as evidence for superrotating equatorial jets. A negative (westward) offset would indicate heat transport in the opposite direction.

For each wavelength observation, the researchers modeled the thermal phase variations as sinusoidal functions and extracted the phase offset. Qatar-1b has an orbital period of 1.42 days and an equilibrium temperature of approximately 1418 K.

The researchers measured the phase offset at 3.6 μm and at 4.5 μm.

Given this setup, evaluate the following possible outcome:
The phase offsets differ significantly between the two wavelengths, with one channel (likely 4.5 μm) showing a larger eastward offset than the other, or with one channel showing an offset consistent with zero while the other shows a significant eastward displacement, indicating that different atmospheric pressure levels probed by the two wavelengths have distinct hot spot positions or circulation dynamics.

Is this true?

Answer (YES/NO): NO